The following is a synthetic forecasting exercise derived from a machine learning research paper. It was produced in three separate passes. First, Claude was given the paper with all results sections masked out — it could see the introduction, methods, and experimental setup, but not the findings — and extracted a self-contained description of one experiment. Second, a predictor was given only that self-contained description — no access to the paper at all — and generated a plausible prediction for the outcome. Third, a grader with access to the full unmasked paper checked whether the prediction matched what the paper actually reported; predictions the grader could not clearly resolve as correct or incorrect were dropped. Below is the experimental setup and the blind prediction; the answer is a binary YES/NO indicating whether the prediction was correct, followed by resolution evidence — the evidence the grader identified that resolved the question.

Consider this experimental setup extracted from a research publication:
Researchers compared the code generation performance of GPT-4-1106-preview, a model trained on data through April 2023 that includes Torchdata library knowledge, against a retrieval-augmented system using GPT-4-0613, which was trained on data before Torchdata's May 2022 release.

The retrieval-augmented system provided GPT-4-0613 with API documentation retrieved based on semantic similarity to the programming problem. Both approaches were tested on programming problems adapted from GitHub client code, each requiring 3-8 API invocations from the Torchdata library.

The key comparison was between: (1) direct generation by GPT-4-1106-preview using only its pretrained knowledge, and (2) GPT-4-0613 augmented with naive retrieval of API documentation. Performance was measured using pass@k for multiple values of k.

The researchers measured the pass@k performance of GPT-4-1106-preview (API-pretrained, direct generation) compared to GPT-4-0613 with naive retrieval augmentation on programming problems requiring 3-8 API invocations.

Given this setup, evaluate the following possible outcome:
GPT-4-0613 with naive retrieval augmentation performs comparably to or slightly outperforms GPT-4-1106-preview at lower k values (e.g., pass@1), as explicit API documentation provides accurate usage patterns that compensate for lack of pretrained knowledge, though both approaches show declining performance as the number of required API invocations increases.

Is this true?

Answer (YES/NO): NO